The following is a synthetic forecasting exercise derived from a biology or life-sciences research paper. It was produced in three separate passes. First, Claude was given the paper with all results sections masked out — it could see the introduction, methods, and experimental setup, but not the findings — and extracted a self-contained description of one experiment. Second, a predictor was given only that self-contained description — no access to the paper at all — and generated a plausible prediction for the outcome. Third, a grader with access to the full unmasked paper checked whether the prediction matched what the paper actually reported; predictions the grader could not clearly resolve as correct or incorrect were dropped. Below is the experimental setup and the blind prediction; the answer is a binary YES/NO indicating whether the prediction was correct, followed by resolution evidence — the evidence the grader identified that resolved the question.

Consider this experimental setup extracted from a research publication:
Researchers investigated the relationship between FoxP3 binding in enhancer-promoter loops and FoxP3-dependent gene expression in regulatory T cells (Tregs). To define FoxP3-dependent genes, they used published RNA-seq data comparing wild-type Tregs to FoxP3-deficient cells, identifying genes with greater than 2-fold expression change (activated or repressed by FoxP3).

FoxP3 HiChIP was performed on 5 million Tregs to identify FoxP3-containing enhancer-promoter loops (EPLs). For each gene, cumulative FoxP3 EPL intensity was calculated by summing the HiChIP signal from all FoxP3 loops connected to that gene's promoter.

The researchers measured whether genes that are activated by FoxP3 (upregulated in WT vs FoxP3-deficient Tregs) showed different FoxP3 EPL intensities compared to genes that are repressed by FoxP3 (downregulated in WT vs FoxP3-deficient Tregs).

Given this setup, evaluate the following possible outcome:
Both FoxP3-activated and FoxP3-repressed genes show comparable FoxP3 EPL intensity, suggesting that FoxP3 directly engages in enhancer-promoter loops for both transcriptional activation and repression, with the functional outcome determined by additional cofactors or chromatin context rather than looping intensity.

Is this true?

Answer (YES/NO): NO